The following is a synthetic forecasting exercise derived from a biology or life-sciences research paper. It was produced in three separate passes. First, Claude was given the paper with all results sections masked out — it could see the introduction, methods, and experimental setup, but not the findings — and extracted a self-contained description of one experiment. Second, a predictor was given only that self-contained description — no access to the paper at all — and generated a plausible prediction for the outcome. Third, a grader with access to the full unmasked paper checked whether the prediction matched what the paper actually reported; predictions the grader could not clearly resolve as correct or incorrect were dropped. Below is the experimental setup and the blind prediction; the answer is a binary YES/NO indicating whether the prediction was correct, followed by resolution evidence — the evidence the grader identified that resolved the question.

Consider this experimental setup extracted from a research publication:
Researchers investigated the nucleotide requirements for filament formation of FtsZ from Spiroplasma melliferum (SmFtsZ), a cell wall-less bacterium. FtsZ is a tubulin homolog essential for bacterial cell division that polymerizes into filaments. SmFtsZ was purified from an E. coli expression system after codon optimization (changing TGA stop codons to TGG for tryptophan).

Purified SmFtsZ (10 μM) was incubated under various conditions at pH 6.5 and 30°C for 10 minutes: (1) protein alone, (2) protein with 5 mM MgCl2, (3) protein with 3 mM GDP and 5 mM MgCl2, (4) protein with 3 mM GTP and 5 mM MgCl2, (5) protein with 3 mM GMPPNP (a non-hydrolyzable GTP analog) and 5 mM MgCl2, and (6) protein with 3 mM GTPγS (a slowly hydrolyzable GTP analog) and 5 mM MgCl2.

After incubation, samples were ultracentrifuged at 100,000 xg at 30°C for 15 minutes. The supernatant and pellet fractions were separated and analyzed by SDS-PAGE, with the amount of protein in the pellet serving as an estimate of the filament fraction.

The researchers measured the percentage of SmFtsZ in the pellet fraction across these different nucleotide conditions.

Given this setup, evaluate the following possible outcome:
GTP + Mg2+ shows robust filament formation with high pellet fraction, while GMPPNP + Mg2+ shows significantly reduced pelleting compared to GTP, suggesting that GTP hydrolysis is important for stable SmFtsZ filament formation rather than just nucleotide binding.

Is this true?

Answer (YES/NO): NO